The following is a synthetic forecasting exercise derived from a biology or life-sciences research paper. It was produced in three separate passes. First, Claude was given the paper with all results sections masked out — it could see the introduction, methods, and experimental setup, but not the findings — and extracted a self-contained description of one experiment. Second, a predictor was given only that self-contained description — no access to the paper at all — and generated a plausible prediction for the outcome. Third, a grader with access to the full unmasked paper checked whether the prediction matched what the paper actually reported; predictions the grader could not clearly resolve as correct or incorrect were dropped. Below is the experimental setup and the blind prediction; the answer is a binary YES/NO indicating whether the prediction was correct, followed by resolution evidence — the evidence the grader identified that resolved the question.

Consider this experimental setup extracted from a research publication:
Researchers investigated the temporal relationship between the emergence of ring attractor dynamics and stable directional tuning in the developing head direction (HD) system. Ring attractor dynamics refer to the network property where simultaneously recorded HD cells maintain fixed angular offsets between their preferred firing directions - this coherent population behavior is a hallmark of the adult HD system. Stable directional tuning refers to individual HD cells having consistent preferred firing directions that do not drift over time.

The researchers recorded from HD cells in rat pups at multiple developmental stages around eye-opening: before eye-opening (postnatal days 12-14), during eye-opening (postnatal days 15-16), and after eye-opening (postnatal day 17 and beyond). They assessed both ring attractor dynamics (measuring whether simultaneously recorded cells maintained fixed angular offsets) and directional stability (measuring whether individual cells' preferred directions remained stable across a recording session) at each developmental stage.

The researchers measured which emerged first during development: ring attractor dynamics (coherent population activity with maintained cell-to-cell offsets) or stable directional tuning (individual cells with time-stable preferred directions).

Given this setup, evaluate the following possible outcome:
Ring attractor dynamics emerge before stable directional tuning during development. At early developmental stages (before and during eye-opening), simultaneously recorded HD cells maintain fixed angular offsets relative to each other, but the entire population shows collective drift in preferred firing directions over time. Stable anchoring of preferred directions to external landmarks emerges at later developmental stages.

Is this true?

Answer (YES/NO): YES